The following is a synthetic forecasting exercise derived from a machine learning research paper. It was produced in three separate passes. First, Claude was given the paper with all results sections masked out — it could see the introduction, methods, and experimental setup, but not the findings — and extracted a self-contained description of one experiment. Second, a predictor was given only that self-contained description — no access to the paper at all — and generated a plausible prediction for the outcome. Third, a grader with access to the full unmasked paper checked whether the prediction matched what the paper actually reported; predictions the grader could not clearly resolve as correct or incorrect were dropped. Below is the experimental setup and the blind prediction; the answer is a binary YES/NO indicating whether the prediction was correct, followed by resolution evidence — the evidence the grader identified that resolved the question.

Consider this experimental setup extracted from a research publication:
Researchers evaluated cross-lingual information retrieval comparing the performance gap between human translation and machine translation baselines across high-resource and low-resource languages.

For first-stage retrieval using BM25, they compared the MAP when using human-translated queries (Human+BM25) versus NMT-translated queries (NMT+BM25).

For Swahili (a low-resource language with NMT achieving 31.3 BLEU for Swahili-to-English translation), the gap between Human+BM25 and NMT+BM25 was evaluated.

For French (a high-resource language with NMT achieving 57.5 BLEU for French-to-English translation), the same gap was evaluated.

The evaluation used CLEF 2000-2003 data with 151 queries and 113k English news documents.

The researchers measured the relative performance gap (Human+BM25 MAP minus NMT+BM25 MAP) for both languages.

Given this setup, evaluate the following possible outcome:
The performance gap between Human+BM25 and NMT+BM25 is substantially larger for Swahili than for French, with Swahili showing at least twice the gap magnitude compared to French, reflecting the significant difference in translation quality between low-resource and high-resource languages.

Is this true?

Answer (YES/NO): YES